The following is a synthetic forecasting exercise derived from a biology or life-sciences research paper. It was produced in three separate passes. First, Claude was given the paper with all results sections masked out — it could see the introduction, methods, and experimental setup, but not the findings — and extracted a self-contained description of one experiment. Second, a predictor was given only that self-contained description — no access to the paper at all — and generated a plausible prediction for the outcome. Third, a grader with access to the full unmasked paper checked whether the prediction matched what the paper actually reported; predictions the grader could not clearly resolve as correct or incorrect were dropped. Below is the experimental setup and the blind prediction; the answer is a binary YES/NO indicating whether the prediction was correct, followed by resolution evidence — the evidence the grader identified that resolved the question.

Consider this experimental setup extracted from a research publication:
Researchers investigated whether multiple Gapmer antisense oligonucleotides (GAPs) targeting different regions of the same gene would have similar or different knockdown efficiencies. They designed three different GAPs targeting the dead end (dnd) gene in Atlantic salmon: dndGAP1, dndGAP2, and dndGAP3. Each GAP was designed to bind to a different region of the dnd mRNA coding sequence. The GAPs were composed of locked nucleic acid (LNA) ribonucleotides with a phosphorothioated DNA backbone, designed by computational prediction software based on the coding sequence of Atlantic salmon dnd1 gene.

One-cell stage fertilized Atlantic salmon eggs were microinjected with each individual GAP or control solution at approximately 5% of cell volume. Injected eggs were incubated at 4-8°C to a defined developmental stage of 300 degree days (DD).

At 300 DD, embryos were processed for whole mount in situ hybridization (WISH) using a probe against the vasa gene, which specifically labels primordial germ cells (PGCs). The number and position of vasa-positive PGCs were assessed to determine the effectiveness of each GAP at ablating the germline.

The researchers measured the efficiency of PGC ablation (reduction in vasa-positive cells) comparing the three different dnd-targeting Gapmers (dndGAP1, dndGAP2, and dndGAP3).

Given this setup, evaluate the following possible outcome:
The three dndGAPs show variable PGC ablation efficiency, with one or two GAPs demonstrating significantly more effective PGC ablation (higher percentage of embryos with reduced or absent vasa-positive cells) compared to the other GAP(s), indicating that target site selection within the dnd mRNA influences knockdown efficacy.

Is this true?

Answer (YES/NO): YES